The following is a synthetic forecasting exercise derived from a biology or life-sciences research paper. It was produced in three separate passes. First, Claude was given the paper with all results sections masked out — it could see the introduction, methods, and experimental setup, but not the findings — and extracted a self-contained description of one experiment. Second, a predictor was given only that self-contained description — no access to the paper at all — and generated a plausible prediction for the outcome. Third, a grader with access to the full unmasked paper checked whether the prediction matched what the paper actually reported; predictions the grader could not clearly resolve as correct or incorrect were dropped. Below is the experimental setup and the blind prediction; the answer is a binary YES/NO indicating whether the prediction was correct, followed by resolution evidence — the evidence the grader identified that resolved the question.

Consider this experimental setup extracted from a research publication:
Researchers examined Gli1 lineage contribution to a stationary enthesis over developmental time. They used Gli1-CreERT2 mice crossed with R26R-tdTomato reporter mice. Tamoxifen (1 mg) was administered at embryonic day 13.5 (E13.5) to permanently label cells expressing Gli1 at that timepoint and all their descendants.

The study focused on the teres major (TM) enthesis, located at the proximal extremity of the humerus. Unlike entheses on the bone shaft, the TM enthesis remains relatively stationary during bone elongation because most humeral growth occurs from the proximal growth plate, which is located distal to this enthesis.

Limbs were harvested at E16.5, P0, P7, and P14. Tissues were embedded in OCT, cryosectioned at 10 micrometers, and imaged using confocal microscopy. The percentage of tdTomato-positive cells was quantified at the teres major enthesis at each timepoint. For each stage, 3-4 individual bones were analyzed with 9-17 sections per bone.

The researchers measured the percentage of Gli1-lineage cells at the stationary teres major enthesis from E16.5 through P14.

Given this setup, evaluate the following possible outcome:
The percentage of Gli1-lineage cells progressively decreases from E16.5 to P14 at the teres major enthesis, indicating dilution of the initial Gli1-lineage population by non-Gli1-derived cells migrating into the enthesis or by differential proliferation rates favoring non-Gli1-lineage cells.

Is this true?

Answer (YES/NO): NO